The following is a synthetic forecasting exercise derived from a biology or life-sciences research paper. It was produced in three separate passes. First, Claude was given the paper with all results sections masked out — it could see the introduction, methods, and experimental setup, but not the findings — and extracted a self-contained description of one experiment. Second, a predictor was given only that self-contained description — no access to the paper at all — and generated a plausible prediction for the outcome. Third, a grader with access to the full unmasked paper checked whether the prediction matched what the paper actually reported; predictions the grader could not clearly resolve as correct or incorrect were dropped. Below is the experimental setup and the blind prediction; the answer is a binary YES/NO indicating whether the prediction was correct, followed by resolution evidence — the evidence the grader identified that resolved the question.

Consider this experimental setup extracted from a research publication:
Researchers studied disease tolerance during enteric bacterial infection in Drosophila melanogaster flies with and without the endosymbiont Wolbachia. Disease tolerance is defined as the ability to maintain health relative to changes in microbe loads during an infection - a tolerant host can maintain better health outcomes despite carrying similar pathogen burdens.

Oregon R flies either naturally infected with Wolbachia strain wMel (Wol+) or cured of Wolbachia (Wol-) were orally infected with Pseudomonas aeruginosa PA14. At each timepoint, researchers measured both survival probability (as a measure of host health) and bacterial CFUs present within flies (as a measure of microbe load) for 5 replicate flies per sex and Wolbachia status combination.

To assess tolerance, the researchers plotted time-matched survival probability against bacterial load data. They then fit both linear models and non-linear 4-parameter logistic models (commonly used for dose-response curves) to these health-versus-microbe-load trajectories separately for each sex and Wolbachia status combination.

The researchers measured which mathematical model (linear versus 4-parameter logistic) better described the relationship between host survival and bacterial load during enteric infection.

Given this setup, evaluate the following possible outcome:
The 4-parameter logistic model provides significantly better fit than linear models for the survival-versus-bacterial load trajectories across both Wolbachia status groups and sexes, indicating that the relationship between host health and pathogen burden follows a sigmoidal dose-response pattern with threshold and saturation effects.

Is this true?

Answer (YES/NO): YES